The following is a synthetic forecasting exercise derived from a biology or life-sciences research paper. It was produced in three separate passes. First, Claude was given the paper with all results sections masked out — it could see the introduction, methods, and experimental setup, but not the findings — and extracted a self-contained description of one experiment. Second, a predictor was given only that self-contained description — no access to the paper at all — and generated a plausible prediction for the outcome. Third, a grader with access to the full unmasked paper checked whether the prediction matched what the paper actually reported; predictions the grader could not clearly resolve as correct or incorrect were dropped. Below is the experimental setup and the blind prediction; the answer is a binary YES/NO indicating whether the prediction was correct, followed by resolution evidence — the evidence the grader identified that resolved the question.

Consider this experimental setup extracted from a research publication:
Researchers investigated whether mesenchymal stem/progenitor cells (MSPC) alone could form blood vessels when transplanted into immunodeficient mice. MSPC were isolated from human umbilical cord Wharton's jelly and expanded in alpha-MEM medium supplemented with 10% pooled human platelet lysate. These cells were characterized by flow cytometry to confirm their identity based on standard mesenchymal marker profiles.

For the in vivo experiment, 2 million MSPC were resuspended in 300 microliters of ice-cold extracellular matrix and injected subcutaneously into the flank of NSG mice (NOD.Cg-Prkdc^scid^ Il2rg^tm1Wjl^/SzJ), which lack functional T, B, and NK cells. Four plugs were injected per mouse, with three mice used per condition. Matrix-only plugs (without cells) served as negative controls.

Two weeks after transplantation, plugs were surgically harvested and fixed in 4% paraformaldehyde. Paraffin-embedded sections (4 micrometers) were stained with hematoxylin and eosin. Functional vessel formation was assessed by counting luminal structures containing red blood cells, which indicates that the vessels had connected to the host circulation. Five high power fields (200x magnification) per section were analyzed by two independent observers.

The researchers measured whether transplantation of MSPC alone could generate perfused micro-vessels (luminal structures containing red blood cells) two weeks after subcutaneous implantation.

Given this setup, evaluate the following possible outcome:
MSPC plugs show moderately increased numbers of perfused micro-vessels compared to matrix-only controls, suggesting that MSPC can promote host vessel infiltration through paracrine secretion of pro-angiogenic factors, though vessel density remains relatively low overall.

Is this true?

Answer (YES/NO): NO